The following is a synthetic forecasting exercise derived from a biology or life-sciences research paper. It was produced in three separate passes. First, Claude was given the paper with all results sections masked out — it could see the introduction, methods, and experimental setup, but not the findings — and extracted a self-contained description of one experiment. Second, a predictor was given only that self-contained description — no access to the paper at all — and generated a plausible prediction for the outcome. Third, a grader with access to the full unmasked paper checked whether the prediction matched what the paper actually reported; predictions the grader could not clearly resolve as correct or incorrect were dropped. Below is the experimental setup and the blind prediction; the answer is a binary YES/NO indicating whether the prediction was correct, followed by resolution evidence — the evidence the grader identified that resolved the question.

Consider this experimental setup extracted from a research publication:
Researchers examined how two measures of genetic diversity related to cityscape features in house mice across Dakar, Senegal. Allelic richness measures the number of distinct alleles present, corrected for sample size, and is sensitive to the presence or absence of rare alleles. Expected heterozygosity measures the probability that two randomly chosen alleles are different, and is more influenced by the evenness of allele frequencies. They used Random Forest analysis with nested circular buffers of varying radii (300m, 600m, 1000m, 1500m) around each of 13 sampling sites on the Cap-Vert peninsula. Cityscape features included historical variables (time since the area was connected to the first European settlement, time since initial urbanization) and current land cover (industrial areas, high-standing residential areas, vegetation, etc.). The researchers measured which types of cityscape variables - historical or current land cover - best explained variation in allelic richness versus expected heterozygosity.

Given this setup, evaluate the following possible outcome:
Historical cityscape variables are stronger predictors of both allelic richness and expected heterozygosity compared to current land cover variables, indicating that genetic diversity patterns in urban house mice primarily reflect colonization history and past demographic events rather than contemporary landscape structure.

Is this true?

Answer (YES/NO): NO